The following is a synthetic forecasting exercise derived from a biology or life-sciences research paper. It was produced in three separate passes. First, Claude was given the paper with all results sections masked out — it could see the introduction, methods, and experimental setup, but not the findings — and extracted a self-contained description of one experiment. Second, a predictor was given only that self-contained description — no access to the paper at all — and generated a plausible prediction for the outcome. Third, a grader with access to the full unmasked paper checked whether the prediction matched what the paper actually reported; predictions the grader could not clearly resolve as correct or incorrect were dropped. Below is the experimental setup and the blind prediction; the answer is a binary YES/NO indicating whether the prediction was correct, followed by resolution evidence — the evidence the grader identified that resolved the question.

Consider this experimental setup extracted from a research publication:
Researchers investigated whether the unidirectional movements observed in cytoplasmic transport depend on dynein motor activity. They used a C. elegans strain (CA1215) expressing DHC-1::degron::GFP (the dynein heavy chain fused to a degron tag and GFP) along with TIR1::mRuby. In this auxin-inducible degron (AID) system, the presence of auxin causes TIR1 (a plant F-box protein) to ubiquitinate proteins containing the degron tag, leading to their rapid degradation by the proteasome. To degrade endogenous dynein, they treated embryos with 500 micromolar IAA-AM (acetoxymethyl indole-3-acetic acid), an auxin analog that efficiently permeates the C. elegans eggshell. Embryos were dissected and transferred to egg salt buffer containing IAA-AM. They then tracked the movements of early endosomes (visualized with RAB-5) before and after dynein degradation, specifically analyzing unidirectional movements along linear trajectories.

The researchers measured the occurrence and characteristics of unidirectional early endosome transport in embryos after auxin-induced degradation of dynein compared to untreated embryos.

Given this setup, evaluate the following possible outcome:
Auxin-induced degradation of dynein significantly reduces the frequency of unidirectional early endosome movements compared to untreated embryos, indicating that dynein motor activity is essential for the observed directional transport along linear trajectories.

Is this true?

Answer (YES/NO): YES